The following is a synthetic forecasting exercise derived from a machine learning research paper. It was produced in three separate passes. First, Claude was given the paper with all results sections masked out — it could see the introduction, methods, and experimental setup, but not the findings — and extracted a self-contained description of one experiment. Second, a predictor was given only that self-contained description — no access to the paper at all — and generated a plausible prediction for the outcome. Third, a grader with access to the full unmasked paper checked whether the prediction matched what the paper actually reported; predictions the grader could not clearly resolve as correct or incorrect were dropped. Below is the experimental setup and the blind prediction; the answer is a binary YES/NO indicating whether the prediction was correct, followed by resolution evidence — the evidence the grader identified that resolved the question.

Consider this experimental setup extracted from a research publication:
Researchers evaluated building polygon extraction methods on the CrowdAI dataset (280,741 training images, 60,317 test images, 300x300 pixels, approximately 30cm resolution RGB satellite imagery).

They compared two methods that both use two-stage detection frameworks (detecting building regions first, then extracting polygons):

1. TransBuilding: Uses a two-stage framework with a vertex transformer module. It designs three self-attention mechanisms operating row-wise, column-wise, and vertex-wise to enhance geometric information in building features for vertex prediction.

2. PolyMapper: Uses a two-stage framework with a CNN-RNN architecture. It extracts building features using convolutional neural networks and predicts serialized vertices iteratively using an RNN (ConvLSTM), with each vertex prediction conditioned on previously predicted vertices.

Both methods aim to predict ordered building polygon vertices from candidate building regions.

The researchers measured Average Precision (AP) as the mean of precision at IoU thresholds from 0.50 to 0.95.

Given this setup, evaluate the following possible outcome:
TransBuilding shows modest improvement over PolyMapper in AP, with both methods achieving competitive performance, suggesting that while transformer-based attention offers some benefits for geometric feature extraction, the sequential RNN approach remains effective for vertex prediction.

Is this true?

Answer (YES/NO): NO